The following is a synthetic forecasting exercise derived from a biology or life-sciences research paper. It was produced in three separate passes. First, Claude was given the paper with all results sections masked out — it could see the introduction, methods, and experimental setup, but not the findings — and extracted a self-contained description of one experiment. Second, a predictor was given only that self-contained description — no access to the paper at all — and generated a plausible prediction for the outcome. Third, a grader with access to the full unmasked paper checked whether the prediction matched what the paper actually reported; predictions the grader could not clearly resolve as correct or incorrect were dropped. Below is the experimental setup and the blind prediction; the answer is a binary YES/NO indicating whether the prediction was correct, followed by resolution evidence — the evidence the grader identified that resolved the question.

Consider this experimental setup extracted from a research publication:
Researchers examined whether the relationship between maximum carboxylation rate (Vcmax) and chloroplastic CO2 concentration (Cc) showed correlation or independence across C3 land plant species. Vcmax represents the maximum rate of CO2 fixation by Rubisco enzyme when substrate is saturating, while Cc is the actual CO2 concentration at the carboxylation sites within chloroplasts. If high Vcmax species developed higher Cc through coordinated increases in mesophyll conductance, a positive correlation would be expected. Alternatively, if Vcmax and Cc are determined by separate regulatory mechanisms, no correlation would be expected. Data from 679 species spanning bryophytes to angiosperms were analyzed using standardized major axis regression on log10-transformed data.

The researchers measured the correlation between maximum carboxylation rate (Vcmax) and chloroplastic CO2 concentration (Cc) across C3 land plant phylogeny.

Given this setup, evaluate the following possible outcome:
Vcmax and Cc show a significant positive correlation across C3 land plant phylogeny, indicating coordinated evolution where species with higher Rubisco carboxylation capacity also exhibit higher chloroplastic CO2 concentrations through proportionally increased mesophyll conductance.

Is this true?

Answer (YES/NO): NO